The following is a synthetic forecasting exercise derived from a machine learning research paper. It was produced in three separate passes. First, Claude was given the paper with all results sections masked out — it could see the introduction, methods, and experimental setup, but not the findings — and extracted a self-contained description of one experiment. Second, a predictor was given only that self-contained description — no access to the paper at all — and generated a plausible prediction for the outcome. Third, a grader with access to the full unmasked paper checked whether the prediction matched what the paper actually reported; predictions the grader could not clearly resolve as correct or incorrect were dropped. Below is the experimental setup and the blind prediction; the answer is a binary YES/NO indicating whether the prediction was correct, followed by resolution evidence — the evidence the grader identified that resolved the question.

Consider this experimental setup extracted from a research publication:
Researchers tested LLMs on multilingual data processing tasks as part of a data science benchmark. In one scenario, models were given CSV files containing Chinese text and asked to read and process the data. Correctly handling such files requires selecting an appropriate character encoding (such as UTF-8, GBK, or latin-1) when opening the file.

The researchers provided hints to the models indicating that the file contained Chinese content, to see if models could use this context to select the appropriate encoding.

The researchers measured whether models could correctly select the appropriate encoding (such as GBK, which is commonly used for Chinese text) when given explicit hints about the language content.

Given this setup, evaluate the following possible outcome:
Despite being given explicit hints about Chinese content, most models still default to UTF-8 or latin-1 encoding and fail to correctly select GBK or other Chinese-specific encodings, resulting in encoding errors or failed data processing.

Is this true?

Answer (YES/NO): YES